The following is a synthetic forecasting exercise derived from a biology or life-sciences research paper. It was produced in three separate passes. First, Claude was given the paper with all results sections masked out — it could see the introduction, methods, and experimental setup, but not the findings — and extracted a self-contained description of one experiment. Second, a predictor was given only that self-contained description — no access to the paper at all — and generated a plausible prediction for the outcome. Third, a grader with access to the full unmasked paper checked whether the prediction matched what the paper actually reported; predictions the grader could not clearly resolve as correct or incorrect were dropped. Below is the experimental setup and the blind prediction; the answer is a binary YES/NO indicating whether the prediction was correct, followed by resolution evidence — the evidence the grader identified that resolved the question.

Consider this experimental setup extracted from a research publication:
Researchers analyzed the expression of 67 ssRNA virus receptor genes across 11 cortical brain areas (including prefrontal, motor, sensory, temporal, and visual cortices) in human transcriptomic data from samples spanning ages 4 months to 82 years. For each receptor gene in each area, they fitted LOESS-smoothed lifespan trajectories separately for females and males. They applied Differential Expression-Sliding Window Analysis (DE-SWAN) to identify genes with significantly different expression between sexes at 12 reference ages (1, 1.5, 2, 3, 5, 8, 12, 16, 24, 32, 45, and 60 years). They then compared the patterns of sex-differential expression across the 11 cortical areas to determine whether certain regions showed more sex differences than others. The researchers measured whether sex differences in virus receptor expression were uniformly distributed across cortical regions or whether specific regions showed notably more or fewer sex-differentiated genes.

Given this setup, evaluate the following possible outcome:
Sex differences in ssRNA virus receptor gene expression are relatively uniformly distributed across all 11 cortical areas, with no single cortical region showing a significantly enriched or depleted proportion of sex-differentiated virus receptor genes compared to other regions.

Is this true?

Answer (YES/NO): NO